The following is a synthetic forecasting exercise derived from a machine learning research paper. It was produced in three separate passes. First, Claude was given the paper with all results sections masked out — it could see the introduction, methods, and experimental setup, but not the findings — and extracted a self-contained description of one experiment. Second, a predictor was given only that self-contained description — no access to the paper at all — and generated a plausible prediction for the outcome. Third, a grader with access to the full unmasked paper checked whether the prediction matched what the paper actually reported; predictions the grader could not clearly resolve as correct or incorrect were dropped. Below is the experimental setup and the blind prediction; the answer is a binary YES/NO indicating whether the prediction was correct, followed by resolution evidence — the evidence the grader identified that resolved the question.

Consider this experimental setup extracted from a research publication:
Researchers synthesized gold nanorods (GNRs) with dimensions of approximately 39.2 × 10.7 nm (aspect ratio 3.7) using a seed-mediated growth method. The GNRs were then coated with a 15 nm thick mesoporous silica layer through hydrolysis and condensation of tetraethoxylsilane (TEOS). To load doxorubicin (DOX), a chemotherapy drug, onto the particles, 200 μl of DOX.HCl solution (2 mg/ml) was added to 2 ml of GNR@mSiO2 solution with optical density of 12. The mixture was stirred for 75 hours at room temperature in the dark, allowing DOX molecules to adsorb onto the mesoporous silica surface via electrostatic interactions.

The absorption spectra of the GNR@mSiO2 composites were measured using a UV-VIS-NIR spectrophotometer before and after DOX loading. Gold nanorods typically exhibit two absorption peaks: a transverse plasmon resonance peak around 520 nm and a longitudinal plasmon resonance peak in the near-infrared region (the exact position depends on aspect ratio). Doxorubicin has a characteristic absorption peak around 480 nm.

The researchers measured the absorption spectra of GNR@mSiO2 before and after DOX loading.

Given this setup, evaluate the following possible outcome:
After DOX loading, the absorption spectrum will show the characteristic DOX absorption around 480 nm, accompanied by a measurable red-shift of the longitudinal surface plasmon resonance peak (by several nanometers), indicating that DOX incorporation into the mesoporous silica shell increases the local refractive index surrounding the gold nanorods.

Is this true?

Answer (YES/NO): NO